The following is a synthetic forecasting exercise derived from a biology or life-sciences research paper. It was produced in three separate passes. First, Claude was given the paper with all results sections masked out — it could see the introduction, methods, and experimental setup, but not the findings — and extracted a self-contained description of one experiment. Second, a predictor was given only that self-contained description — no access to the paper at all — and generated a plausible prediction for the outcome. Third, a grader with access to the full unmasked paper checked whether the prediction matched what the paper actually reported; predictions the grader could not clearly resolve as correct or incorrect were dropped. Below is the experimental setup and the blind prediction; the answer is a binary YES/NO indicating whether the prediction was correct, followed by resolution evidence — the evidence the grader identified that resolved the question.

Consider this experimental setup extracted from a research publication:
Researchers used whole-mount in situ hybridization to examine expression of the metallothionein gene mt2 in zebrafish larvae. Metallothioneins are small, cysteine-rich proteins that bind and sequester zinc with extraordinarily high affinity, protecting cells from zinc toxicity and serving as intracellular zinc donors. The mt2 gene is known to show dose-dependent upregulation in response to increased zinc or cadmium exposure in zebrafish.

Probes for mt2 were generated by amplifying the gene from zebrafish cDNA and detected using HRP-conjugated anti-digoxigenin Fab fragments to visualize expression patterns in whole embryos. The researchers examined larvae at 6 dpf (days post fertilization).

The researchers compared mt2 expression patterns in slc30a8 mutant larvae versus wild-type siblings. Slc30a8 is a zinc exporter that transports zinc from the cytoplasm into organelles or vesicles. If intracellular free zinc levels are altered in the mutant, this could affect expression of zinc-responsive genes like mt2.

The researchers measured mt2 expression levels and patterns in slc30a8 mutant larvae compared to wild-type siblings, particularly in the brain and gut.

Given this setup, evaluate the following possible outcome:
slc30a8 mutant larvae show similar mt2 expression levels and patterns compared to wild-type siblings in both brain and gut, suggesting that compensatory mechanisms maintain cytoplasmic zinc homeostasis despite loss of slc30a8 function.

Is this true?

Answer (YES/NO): NO